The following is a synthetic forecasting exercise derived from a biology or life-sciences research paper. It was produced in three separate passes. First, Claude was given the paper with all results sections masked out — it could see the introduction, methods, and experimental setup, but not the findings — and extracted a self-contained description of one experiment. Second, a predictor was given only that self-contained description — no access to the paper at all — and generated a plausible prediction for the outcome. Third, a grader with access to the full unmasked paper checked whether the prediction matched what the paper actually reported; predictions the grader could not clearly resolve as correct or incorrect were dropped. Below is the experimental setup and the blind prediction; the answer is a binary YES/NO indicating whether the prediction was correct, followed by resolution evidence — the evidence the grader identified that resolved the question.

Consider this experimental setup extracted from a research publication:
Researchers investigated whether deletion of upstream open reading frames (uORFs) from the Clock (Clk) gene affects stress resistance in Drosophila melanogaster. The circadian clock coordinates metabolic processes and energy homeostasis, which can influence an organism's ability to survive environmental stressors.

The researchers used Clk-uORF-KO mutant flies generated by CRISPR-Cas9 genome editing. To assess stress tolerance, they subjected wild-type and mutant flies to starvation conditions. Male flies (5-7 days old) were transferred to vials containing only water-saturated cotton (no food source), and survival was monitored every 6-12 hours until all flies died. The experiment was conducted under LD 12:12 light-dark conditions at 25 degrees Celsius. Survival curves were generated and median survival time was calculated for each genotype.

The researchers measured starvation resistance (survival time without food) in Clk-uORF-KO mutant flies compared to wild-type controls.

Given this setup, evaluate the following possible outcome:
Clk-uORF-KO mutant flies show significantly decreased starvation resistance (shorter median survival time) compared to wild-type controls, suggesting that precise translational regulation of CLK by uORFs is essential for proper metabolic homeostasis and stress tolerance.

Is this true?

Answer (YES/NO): YES